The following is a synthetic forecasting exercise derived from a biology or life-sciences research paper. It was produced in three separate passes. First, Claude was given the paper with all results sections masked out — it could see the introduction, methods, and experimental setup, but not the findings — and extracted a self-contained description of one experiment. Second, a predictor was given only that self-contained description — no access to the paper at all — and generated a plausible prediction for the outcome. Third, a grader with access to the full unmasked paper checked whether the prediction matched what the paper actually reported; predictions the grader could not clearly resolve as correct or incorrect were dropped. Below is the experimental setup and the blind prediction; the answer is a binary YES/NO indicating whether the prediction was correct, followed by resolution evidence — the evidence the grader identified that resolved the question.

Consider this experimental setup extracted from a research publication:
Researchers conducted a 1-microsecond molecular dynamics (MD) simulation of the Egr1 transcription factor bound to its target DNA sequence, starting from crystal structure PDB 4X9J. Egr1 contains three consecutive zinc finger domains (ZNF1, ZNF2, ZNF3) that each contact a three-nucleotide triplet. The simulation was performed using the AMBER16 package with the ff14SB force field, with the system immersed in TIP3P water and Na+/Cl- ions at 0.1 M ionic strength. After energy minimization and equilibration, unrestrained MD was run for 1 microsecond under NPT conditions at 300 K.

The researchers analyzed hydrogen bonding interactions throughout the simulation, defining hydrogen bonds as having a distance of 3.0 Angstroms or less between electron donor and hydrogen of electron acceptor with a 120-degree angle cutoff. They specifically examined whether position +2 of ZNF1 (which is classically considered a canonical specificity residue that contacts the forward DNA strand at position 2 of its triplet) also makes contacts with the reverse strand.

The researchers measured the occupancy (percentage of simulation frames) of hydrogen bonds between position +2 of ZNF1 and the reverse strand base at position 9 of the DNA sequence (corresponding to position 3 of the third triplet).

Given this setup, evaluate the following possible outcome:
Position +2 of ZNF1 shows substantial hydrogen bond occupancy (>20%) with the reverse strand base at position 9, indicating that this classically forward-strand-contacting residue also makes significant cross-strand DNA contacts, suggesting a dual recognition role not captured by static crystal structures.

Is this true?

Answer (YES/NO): NO